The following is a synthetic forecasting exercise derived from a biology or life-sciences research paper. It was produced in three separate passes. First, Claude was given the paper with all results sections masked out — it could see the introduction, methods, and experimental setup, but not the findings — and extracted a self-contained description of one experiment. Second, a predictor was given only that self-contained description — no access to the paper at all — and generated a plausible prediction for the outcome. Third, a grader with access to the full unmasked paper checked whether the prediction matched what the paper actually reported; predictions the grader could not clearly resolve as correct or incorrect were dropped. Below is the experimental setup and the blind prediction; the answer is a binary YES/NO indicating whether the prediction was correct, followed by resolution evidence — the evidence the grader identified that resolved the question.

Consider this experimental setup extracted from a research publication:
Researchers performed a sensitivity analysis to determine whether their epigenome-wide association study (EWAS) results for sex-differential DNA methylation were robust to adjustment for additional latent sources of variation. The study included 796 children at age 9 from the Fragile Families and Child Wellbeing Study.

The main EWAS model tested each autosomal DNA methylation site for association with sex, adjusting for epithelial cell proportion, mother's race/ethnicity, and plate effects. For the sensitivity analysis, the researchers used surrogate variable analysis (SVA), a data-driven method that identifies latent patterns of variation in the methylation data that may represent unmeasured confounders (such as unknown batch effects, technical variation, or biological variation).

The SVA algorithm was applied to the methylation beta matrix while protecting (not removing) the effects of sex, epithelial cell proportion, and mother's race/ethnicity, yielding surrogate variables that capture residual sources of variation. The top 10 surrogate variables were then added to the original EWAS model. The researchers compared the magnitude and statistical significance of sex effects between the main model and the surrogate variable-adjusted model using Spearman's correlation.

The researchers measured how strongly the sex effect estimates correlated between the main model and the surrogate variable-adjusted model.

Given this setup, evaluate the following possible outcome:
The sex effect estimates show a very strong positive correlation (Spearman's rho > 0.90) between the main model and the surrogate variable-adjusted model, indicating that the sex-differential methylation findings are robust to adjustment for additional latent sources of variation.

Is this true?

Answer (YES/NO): YES